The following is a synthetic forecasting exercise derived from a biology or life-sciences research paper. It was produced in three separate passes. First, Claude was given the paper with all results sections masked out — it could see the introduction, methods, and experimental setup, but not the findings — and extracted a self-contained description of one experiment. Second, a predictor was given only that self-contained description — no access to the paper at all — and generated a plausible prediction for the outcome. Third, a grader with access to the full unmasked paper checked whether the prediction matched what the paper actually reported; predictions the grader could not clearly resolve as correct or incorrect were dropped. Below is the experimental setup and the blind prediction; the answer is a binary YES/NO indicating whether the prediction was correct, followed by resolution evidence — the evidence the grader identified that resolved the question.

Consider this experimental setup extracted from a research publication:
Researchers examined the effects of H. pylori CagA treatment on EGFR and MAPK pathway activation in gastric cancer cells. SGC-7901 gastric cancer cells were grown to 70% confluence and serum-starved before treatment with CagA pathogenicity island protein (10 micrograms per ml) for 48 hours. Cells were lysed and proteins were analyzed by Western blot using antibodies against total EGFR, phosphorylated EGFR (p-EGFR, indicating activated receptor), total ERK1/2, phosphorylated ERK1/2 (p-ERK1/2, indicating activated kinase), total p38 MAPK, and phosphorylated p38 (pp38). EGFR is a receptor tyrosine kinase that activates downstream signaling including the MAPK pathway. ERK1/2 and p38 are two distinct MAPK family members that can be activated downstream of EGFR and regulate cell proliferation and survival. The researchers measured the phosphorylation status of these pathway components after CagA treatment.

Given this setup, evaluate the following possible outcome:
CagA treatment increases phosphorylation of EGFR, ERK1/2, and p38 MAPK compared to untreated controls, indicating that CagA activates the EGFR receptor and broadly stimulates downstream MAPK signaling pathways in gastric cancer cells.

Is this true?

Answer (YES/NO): YES